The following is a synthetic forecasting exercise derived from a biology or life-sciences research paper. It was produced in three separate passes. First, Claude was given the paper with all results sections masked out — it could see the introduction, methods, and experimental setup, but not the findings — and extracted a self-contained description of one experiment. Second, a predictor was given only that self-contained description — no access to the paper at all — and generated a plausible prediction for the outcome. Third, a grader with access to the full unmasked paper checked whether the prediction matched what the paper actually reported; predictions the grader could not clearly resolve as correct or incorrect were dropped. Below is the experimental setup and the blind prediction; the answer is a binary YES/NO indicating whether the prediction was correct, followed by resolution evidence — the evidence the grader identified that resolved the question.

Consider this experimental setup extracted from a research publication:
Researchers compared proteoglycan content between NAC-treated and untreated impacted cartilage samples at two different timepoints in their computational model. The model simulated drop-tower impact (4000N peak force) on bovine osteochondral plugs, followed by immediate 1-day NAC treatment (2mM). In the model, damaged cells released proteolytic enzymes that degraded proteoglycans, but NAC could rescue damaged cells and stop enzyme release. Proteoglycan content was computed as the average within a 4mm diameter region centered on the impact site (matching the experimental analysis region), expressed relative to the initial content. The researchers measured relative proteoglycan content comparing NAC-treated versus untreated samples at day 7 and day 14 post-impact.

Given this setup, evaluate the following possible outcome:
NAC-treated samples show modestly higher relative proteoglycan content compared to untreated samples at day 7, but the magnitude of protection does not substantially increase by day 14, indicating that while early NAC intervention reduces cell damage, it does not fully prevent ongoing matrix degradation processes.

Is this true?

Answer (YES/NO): YES